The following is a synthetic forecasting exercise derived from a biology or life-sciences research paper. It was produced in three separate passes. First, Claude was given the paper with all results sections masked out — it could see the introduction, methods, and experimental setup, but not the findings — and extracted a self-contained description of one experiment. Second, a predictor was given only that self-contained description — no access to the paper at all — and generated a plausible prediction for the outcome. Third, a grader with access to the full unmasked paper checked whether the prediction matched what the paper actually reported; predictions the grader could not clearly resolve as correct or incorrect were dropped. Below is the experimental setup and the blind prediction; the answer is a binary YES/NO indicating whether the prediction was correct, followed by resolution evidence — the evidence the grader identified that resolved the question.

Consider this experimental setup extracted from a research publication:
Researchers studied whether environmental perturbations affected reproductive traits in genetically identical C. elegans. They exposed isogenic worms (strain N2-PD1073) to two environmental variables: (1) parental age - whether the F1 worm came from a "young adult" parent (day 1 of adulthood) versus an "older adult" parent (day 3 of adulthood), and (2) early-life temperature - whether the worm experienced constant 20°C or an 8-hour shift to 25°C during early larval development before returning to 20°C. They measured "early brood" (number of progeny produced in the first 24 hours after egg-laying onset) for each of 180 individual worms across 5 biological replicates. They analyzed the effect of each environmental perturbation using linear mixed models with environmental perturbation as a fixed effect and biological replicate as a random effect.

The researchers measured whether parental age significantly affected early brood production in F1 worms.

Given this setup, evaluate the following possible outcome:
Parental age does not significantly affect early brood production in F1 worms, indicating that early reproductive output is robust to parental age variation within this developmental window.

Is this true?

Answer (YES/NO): NO